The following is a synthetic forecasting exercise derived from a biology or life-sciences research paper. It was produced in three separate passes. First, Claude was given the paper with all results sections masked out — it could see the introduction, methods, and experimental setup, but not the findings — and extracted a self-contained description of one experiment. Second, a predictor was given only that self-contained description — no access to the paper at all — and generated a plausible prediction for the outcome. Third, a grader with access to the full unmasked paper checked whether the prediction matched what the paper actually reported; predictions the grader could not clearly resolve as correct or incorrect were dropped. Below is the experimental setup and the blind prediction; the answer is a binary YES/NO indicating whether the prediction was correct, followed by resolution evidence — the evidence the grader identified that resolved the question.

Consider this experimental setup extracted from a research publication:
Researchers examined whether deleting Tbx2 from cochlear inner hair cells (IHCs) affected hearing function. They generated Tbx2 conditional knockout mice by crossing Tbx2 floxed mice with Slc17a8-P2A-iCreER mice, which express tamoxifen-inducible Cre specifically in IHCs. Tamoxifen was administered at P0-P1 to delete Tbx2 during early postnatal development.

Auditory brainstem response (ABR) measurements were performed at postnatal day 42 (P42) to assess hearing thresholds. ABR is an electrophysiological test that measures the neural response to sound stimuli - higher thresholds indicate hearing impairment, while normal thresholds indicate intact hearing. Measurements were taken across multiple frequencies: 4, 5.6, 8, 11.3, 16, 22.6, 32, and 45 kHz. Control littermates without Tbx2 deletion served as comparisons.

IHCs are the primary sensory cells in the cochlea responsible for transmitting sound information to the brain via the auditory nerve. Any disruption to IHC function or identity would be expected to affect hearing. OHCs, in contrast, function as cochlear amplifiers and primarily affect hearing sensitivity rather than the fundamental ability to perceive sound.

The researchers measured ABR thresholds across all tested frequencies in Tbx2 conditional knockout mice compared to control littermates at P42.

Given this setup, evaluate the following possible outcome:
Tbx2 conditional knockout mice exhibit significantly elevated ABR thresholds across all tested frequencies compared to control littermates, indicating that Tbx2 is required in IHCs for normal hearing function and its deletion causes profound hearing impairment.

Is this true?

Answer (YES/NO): YES